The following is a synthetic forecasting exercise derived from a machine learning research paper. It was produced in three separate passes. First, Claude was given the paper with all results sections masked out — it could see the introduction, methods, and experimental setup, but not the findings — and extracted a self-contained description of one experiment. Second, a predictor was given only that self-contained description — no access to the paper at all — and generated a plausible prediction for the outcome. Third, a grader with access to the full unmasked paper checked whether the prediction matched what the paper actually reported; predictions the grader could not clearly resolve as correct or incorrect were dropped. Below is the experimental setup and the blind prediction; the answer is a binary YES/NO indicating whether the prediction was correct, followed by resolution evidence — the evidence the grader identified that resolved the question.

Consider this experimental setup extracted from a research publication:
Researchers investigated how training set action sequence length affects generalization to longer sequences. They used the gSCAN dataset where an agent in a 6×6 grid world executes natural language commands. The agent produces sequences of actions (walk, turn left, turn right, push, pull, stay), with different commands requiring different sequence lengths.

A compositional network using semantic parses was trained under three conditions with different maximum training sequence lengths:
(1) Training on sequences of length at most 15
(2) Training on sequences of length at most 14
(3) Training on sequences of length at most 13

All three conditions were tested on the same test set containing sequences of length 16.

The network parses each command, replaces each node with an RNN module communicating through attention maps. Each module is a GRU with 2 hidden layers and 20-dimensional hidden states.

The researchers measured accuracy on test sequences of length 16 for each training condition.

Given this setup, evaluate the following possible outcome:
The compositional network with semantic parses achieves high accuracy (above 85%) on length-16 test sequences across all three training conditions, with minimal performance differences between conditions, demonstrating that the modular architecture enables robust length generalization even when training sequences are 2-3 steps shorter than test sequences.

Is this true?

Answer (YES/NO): NO